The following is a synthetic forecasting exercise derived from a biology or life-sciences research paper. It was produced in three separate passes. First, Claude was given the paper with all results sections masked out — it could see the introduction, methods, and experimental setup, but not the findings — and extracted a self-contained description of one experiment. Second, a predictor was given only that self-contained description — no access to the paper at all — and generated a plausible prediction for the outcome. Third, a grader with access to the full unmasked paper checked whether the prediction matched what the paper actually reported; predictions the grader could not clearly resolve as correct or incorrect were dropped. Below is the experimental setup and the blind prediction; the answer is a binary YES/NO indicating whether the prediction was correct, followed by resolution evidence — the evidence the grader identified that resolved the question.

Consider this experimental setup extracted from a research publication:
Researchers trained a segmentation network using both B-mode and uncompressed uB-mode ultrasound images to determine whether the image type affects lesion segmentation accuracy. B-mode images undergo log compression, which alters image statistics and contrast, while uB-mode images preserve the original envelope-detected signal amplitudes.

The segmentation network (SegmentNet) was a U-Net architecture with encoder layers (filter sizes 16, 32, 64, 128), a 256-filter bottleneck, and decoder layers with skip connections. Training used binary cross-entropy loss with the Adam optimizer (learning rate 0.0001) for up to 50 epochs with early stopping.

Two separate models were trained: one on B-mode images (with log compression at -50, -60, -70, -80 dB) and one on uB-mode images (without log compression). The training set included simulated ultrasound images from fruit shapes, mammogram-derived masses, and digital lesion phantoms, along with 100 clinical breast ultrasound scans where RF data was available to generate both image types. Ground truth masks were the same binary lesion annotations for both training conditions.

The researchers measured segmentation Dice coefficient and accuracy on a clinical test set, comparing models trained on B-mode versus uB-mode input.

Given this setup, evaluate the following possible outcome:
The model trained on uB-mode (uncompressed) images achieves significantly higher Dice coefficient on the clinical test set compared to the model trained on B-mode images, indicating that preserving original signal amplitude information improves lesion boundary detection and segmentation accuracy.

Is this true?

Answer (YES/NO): NO